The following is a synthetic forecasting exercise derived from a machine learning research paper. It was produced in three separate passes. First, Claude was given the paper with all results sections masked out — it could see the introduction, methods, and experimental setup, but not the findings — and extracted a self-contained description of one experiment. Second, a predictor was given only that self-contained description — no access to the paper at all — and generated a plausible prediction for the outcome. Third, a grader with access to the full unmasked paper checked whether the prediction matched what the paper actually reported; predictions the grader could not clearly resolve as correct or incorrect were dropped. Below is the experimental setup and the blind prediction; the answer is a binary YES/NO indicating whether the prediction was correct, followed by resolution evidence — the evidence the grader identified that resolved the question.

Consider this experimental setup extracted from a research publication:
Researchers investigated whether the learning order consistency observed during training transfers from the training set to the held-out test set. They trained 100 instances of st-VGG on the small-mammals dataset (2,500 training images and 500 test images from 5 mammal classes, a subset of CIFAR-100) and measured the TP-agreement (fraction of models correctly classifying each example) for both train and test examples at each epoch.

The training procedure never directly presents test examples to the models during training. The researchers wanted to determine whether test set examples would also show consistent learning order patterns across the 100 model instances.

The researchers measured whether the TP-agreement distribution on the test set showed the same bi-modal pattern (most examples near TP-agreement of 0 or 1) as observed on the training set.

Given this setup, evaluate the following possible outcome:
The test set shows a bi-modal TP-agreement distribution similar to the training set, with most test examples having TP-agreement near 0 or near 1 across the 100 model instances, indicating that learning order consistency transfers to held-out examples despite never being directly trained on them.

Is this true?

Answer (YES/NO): YES